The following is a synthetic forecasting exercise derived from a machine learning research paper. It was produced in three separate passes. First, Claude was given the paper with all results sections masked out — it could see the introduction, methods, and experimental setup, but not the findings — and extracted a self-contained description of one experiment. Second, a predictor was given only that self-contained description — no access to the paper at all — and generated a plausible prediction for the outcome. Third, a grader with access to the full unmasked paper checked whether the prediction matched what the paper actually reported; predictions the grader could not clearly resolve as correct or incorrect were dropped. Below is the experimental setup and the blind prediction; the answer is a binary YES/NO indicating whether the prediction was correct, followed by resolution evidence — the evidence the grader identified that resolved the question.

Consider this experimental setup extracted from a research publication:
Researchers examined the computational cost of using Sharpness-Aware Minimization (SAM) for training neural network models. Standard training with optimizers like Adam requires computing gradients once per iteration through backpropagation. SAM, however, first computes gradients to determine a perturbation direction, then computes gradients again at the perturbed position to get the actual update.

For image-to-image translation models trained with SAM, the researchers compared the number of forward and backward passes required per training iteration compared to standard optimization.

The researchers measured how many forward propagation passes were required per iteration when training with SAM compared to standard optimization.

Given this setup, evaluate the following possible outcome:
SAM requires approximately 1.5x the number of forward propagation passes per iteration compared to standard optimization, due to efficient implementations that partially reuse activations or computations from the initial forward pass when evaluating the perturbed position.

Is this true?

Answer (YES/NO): NO